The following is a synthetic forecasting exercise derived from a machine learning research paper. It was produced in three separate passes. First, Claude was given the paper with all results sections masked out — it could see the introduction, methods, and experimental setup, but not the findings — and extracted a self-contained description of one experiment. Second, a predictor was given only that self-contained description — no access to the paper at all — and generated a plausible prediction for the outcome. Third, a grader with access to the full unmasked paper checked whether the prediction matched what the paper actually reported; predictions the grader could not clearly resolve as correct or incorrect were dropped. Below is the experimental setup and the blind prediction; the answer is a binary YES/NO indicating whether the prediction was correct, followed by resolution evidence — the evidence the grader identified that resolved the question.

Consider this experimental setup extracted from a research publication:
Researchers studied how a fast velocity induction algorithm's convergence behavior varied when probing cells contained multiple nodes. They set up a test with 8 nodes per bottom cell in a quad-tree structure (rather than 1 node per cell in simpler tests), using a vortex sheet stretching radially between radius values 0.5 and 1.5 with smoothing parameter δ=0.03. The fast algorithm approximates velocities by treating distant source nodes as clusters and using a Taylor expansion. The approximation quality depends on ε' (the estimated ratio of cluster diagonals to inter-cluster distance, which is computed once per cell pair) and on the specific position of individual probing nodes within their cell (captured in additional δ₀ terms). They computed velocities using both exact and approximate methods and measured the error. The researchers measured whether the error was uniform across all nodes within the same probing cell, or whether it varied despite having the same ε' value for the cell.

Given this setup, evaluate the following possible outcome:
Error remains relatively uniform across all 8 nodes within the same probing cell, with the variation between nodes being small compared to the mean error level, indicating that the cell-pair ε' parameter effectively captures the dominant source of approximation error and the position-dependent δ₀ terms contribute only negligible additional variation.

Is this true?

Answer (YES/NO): NO